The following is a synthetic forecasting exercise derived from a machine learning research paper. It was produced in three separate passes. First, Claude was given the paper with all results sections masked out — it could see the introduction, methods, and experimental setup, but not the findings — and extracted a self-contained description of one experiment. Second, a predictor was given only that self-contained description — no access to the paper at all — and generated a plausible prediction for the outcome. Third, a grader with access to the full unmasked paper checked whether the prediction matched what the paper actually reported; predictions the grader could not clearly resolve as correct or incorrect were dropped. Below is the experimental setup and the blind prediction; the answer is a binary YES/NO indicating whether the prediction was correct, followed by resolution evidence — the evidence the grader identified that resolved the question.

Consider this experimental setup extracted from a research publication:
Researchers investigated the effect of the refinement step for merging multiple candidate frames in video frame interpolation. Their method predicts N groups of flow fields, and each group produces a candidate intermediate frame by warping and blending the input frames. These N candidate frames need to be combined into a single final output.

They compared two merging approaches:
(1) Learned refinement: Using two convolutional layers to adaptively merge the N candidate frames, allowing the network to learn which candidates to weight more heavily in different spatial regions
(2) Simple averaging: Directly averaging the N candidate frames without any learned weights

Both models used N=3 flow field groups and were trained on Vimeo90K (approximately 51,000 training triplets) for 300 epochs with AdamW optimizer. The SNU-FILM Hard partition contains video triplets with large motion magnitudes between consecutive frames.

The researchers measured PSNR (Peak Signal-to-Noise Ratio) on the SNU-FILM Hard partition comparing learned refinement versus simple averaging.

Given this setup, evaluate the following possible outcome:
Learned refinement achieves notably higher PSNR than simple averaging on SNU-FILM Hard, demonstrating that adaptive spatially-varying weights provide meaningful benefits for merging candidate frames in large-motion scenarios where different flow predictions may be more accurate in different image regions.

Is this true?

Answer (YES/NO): NO